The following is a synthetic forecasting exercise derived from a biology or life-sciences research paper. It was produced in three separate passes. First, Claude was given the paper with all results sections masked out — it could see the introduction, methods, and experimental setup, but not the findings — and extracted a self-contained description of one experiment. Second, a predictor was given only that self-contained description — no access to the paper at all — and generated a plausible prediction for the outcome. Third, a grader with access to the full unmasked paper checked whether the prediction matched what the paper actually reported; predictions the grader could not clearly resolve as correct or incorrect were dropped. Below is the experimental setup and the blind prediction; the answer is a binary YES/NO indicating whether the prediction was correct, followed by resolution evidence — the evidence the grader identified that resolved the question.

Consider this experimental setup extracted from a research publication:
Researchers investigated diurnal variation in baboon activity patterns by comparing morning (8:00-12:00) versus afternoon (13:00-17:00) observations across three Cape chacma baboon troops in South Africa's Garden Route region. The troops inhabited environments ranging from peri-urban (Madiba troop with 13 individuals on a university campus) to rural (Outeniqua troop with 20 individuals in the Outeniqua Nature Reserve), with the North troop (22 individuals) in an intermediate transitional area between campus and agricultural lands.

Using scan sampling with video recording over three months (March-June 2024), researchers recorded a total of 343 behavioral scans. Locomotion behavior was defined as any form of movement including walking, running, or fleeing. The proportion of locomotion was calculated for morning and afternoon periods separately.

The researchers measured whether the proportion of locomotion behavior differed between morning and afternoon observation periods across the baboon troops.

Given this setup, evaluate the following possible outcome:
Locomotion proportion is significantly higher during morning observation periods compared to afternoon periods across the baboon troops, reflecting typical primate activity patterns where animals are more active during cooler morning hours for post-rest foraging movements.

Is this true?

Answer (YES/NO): NO